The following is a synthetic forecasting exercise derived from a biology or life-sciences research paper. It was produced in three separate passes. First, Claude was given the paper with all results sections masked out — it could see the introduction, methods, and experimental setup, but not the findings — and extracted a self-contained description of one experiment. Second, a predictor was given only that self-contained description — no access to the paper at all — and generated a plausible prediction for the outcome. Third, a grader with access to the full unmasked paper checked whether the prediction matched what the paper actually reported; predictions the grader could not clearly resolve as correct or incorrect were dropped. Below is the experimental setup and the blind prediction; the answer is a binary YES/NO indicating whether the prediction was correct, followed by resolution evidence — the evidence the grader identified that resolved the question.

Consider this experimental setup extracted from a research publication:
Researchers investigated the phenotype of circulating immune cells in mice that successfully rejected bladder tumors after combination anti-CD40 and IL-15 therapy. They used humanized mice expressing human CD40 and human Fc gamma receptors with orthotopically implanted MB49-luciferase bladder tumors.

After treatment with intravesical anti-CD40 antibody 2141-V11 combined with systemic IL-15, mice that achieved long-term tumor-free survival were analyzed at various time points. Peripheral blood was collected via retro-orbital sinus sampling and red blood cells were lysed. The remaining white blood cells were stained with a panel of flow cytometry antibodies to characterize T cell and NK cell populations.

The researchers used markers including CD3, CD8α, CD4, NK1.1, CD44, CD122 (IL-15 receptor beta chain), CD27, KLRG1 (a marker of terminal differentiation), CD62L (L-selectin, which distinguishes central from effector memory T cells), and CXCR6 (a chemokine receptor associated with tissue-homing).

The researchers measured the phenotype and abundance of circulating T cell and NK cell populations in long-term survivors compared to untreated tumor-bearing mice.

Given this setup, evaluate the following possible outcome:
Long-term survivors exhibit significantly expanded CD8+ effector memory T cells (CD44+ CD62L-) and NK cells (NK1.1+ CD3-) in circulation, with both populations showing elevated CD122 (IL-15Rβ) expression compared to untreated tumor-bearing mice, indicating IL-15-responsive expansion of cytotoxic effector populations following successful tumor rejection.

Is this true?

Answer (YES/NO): NO